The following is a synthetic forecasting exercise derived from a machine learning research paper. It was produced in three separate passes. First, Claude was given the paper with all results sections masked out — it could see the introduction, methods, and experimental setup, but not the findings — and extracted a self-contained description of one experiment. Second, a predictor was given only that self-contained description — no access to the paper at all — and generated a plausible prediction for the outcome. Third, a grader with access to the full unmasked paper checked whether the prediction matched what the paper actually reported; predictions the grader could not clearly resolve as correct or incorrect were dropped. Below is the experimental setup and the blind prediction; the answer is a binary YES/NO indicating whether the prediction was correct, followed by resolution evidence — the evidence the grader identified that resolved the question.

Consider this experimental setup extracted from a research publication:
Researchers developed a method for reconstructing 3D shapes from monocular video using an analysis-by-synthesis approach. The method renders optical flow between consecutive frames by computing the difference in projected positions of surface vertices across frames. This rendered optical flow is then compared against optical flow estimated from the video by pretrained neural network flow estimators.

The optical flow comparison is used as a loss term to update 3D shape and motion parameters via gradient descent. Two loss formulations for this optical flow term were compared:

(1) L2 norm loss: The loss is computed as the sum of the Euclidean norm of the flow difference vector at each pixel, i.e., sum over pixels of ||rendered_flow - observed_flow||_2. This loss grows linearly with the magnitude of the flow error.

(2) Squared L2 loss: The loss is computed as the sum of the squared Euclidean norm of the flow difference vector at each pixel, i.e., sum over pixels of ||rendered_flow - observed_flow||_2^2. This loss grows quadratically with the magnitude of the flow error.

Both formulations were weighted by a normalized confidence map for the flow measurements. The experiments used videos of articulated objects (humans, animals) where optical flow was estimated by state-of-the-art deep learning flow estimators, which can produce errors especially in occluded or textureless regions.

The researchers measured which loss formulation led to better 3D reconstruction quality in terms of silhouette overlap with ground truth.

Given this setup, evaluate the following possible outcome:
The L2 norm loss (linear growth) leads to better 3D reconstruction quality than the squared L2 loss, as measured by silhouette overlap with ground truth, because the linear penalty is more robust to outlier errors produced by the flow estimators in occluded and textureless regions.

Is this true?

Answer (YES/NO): YES